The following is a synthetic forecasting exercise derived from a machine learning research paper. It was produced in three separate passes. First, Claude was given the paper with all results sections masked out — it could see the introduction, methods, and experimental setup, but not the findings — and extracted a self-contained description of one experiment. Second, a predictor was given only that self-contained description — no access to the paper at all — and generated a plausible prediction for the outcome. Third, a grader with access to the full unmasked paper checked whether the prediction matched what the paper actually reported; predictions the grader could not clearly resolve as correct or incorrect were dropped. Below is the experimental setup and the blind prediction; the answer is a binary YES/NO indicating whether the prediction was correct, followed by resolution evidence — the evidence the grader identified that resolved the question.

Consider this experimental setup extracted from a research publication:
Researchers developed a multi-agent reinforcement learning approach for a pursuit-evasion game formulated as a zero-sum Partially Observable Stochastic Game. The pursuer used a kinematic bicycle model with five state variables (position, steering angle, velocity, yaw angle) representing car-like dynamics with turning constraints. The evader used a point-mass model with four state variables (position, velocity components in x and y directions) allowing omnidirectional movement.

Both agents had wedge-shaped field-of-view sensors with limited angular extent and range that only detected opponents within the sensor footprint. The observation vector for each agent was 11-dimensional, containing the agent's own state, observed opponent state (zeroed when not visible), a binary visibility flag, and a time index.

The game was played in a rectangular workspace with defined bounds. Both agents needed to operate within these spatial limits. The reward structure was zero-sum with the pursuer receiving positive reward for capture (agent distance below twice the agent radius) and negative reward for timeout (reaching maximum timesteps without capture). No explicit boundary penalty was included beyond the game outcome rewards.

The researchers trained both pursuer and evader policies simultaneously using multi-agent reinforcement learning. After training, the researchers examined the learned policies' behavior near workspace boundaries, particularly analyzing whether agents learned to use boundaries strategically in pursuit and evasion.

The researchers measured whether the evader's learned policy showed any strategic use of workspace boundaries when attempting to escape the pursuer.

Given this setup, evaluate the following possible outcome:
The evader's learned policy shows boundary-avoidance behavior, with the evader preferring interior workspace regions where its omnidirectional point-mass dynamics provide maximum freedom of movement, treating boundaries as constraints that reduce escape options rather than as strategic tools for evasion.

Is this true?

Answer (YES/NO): NO